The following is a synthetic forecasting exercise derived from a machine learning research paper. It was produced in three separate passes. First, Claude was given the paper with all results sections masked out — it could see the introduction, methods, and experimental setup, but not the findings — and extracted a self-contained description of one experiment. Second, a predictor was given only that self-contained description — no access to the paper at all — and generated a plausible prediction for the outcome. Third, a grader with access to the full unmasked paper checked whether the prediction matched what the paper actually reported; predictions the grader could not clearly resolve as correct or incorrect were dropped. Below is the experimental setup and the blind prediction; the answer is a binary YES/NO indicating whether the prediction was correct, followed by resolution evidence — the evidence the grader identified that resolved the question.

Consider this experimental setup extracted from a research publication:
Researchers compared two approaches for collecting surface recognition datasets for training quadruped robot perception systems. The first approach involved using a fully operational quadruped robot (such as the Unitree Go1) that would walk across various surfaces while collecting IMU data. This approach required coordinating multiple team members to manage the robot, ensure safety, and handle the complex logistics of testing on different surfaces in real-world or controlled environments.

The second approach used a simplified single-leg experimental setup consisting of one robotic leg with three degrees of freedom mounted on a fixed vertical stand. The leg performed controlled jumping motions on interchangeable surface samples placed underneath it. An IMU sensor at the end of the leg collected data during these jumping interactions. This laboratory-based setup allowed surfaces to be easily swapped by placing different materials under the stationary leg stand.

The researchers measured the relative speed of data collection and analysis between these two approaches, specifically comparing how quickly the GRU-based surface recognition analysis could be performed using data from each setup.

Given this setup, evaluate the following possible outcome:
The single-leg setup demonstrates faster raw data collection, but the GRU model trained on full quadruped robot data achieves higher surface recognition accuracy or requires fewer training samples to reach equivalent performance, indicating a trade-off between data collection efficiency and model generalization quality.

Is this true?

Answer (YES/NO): NO